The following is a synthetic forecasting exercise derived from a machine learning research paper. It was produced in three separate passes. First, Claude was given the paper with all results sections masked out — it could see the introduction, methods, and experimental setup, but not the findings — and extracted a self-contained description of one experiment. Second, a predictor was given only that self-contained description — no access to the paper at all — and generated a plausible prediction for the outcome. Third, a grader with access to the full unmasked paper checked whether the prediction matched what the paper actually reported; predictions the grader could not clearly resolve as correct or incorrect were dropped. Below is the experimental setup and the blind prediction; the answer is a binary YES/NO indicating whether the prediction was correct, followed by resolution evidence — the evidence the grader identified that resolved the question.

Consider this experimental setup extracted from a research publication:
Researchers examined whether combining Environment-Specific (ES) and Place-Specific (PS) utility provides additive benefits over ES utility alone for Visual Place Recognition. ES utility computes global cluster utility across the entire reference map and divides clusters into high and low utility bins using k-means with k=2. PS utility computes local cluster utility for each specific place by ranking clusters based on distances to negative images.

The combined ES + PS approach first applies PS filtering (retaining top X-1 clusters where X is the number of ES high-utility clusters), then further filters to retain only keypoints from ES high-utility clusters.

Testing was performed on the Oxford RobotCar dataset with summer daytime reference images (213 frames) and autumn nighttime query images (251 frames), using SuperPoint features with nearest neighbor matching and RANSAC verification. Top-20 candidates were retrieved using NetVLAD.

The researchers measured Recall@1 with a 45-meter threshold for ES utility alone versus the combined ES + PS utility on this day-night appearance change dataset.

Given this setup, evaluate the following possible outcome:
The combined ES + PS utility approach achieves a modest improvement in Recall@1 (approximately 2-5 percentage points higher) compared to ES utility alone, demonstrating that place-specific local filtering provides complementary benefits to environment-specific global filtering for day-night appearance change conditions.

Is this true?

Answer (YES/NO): NO